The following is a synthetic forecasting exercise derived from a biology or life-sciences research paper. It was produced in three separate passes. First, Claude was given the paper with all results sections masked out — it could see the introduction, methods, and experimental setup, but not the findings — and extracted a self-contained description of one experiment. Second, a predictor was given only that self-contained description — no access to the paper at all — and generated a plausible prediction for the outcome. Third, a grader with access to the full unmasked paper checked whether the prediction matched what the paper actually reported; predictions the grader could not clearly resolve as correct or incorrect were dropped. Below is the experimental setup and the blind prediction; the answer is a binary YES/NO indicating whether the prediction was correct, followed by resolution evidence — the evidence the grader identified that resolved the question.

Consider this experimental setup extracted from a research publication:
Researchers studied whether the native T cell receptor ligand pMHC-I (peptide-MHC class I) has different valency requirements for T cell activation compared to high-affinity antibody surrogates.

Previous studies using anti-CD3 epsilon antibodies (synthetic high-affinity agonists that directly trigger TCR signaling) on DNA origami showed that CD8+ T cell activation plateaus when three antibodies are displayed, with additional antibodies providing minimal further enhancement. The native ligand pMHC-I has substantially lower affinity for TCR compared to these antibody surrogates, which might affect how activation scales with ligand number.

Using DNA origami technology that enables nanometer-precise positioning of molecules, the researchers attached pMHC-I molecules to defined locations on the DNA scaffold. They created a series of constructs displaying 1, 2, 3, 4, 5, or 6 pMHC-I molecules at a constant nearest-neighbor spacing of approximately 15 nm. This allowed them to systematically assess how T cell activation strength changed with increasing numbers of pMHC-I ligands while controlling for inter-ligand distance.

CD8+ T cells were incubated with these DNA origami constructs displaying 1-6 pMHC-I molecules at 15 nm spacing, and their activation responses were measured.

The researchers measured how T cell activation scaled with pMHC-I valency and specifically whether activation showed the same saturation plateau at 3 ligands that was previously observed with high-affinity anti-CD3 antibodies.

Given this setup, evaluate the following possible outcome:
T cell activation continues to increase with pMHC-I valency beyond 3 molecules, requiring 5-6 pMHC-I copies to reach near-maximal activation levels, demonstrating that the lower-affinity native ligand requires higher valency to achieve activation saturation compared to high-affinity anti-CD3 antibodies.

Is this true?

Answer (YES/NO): NO